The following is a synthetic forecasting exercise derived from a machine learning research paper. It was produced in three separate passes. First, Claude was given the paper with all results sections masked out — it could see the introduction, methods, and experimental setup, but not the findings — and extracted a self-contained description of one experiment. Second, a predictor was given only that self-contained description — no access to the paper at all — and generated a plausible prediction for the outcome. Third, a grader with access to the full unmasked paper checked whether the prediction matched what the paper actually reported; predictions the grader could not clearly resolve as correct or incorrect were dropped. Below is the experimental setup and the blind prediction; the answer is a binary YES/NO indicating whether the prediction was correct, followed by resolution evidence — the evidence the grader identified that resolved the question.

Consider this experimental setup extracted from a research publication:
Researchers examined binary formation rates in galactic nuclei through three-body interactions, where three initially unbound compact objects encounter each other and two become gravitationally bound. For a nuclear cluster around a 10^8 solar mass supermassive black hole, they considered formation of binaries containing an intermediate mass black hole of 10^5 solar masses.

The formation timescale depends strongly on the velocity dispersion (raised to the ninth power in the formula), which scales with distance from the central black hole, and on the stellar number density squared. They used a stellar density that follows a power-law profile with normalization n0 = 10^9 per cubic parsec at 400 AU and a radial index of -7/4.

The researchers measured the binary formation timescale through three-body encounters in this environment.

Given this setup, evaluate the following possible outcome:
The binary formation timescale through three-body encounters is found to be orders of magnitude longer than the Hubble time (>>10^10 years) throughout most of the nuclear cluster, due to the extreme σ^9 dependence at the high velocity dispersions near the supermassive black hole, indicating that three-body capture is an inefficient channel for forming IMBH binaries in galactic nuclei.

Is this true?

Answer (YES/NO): YES